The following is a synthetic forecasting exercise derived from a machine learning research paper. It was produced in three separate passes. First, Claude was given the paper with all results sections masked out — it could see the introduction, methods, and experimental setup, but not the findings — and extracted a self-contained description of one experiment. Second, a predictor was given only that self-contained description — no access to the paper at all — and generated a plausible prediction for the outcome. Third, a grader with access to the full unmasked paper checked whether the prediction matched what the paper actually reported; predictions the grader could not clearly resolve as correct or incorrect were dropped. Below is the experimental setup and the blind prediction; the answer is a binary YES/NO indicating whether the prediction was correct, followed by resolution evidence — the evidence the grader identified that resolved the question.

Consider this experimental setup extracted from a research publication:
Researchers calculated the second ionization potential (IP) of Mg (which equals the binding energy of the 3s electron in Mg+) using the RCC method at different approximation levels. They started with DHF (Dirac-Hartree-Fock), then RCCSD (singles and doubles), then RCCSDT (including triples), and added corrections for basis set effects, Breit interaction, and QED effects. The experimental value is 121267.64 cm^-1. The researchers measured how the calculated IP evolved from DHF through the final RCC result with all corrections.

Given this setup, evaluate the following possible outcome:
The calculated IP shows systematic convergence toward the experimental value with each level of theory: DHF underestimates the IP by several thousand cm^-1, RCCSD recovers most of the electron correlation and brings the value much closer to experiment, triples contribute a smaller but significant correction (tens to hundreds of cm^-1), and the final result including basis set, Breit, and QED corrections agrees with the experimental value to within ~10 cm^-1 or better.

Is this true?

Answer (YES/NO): NO